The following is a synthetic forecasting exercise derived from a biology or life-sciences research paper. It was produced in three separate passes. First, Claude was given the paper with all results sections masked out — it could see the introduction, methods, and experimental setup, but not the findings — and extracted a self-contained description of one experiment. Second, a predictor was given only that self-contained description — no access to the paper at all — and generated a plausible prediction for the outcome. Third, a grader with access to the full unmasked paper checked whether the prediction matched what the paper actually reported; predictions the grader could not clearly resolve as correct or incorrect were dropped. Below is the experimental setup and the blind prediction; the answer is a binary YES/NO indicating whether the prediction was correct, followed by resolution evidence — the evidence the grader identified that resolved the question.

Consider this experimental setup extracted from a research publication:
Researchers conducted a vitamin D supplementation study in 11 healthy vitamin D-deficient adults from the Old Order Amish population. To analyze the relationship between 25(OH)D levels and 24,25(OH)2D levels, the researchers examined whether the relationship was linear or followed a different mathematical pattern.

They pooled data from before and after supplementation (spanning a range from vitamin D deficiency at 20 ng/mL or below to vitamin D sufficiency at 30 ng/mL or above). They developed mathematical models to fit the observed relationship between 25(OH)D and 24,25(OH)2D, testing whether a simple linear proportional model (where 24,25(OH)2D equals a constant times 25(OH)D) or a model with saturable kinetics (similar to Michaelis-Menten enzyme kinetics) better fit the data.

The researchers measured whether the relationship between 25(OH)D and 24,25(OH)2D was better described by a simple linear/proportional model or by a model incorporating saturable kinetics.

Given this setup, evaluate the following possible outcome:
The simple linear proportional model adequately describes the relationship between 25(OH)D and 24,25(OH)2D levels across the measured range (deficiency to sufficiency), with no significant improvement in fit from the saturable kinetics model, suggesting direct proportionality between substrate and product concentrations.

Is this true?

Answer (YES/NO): NO